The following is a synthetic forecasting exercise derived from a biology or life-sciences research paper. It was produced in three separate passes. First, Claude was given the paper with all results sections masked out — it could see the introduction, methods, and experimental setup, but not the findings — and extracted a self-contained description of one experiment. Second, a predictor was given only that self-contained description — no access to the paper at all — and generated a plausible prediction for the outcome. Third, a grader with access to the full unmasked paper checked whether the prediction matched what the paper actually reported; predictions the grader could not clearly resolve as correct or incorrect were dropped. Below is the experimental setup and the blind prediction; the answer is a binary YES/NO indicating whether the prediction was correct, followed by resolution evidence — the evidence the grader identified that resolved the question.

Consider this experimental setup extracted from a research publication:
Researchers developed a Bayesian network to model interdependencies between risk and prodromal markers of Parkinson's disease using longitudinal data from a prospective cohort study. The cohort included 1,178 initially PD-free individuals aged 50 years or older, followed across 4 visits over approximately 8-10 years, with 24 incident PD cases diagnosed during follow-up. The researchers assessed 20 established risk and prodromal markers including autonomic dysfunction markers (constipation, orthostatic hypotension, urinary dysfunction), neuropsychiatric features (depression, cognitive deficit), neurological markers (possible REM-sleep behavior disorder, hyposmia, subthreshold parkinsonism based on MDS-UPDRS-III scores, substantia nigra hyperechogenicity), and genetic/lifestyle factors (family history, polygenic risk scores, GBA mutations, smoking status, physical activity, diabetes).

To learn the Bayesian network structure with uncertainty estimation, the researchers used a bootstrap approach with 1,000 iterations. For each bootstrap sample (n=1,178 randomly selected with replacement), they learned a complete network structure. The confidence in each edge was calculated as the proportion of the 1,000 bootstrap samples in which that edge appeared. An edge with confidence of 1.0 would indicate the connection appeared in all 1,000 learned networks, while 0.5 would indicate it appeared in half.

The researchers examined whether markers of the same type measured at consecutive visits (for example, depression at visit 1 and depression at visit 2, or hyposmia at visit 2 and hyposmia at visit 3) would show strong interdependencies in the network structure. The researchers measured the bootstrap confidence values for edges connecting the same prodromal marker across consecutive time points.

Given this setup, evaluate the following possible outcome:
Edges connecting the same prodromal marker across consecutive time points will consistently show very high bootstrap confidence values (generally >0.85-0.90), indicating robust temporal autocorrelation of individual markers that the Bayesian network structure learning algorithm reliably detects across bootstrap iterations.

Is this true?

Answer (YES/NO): NO